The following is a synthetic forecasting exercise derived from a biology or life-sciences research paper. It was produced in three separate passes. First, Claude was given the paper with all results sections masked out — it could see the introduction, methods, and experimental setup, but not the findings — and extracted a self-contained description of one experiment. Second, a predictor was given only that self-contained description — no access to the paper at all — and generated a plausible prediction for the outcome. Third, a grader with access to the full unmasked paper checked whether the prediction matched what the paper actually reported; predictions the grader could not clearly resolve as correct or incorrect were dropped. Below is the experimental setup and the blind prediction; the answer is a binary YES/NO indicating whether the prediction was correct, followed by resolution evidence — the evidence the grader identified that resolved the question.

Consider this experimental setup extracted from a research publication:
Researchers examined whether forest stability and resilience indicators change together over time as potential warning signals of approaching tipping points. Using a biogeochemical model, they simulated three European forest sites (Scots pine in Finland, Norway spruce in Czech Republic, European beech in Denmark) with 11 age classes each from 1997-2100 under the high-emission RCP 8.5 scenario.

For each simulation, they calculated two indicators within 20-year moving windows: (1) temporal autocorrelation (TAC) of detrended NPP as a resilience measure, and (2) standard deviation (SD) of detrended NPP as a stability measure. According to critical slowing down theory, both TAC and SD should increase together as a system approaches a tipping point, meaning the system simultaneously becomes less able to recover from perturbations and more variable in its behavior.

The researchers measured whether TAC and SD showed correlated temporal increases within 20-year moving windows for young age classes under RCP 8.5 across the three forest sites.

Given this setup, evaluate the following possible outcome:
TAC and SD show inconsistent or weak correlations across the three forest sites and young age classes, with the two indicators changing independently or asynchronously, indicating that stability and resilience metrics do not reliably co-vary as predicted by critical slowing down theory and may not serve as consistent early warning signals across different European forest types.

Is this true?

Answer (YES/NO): YES